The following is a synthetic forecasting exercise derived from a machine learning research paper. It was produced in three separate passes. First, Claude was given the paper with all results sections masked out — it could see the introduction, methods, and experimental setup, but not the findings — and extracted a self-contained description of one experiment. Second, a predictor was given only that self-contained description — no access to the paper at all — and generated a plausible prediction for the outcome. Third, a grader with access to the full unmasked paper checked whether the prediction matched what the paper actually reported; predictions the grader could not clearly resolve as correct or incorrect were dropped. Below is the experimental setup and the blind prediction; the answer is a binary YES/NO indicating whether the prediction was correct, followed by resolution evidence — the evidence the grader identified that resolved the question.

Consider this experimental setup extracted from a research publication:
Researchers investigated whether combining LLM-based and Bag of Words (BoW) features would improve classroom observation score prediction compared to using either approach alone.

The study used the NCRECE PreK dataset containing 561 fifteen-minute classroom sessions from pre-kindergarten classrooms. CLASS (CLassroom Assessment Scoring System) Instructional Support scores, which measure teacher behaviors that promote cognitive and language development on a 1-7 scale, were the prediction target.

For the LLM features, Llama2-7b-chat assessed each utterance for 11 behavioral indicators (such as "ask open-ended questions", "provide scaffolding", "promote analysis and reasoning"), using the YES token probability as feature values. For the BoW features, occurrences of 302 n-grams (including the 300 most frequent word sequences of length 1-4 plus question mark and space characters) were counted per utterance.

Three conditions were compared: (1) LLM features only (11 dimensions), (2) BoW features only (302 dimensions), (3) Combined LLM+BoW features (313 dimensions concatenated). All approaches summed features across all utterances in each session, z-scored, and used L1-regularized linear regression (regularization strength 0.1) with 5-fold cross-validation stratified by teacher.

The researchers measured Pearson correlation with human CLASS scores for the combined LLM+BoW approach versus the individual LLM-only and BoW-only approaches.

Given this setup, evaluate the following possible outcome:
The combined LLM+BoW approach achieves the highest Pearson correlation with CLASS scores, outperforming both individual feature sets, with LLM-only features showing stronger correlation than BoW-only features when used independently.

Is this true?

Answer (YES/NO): NO